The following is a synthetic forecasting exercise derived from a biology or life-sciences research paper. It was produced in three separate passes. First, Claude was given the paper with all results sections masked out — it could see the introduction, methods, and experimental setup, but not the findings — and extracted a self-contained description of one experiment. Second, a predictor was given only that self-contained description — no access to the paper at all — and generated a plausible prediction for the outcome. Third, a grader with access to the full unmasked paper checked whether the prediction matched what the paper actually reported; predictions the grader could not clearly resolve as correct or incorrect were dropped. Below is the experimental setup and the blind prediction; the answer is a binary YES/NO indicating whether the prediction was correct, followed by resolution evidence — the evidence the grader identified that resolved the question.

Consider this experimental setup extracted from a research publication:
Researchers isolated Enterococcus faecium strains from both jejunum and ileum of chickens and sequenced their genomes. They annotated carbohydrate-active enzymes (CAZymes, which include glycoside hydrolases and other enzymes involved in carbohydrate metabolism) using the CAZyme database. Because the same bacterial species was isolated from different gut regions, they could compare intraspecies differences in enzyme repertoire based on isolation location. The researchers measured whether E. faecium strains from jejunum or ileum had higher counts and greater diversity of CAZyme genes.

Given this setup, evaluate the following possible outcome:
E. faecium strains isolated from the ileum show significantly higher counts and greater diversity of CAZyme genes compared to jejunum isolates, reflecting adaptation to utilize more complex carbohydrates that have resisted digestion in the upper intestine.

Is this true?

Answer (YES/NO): NO